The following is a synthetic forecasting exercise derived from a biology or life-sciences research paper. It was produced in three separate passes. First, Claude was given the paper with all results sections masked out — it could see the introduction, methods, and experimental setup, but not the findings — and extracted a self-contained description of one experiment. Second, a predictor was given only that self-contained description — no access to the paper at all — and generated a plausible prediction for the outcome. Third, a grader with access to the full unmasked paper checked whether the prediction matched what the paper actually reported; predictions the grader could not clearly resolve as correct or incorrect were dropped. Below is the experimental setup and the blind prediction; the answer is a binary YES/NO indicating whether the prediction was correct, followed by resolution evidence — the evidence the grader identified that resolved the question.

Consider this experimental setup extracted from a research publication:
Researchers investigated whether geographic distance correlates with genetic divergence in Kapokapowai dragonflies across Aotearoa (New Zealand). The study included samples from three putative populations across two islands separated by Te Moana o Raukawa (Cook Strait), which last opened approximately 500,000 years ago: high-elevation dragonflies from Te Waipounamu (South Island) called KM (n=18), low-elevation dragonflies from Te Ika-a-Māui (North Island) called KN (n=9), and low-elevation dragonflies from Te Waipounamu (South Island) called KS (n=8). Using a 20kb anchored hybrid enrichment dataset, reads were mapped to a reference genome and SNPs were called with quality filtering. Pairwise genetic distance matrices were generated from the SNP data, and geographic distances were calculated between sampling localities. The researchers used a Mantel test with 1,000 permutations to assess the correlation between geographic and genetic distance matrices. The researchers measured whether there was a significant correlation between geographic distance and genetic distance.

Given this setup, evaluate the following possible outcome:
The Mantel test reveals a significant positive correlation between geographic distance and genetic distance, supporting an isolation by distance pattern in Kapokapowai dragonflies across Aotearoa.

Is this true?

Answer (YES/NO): NO